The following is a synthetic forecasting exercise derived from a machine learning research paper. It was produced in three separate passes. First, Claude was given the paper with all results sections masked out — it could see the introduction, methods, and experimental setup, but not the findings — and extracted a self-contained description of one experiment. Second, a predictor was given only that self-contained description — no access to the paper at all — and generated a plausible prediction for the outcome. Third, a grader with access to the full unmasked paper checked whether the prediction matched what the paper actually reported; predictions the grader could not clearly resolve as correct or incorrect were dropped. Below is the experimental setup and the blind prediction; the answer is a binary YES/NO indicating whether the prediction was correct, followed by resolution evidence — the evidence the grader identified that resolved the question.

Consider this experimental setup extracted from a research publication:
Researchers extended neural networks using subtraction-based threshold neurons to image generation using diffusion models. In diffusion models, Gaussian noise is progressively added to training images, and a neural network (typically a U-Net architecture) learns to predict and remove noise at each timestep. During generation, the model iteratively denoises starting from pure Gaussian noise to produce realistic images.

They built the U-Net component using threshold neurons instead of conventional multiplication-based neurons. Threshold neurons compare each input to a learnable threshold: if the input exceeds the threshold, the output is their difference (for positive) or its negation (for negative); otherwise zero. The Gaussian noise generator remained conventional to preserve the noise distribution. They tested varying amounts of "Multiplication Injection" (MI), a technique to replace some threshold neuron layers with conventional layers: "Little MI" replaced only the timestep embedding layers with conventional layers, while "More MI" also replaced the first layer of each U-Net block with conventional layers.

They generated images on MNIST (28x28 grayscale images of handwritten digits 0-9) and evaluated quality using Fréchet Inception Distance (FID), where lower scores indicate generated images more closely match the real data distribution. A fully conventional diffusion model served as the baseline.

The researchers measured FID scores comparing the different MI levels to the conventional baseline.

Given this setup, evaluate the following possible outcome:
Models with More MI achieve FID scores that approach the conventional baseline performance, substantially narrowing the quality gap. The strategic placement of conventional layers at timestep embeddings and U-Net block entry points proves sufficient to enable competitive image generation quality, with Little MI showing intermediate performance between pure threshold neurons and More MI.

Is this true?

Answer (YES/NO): YES